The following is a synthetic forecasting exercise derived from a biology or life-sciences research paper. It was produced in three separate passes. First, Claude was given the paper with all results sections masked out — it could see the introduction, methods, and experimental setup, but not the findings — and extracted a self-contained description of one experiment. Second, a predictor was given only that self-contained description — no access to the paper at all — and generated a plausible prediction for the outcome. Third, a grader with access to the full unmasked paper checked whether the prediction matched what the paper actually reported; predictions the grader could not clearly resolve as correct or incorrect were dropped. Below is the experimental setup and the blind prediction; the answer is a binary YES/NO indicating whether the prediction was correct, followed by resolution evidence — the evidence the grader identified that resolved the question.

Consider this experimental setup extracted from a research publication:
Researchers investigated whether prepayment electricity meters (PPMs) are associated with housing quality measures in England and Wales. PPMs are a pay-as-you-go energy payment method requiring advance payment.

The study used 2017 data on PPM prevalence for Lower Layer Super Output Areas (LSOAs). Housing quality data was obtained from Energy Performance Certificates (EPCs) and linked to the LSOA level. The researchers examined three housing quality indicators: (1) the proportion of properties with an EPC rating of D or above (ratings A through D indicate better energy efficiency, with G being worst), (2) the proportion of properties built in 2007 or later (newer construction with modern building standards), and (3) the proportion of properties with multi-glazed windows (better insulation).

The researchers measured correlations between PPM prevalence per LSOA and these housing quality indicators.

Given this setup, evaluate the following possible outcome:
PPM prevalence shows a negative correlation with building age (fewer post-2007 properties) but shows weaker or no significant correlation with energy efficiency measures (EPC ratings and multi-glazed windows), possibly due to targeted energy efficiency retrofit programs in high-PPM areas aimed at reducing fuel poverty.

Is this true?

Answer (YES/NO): NO